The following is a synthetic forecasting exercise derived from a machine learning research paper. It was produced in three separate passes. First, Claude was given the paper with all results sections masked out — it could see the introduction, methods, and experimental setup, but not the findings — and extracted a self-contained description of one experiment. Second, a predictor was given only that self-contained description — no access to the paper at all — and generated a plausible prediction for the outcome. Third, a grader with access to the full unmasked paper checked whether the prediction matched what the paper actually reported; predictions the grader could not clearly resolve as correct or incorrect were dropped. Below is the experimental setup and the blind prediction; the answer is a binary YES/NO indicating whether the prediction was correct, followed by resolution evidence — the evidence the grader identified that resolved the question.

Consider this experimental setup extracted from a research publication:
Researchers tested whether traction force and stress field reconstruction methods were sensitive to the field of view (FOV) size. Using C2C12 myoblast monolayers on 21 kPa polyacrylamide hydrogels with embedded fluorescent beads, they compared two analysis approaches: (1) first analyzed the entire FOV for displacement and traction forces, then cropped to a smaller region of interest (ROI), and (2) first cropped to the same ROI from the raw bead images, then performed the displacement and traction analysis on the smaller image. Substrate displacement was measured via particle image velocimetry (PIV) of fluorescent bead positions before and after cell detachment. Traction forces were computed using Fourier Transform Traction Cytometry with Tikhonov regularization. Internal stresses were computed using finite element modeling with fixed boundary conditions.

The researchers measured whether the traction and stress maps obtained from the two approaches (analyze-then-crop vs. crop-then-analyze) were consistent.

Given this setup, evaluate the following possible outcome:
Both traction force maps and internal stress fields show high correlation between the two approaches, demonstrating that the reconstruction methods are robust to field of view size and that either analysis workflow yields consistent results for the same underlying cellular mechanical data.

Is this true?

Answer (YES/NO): YES